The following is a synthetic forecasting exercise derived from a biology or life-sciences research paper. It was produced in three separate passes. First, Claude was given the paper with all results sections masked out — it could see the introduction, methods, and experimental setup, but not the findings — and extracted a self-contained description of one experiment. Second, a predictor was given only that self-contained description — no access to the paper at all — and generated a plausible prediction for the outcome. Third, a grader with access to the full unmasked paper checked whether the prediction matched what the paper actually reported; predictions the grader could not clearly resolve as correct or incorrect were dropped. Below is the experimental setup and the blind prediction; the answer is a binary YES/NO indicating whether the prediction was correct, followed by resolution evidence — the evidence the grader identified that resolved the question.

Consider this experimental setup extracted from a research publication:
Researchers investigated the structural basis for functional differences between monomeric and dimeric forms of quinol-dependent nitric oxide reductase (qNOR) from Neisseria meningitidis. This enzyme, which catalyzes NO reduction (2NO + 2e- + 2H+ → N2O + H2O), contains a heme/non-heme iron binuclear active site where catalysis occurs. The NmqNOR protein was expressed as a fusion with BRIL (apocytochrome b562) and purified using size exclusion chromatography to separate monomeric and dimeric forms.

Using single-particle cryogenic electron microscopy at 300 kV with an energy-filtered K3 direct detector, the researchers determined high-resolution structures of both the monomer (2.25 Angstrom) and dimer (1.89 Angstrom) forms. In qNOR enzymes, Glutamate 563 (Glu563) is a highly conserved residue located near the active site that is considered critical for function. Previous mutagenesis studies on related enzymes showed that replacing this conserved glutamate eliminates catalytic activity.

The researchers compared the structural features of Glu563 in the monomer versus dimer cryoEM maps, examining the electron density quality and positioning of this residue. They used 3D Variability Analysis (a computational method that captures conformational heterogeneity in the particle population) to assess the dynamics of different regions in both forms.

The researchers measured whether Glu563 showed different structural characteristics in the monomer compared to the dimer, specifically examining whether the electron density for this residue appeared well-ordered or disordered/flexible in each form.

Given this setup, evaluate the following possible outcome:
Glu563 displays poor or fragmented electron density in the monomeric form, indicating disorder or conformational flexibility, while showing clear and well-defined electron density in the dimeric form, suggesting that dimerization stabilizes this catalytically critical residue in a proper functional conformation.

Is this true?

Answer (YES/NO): NO